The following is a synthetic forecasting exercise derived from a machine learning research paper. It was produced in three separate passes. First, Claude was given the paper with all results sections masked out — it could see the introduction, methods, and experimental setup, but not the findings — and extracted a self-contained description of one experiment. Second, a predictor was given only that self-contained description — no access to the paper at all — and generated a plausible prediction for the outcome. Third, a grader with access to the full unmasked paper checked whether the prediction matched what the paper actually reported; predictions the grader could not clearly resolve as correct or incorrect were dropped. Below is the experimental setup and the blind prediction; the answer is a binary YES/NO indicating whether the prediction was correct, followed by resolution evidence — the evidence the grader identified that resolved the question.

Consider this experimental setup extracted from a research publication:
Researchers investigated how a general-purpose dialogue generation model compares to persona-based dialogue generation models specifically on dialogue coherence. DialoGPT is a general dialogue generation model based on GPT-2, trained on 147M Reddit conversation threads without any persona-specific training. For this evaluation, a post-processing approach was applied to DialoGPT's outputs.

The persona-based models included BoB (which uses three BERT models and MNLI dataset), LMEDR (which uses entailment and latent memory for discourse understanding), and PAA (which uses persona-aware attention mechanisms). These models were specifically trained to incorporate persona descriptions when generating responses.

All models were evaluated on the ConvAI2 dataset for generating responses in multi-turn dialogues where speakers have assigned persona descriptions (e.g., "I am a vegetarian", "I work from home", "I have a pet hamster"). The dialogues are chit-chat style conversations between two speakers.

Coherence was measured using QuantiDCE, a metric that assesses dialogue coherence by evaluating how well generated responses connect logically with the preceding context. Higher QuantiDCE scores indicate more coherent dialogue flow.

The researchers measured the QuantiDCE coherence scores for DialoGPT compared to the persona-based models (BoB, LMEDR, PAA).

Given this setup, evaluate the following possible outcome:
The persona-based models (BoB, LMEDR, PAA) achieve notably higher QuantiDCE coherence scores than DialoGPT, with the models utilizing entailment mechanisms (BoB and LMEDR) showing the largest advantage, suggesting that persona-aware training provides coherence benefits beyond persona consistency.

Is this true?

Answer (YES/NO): NO